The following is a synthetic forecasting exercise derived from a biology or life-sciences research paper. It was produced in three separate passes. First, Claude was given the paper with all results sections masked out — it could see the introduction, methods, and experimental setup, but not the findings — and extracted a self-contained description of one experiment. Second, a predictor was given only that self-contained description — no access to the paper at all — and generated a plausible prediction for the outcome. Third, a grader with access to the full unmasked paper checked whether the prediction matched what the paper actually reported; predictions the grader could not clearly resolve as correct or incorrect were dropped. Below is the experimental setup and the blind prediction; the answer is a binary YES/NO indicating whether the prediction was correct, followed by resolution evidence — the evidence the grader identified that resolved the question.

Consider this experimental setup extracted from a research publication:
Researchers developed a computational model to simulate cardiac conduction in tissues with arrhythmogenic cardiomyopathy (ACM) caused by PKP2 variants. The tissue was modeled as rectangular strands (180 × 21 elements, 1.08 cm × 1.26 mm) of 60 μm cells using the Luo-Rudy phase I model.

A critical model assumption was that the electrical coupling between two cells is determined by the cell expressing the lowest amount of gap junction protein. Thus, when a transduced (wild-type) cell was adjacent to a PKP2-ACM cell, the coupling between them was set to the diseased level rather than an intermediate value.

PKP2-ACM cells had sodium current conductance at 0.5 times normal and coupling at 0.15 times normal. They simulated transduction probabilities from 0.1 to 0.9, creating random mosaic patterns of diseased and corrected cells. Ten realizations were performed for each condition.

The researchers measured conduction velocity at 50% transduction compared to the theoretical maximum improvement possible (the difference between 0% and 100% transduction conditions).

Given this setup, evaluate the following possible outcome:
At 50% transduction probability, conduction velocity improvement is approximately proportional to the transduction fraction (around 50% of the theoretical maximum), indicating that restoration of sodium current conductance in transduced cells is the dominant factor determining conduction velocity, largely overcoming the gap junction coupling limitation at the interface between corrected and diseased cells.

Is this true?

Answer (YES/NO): NO